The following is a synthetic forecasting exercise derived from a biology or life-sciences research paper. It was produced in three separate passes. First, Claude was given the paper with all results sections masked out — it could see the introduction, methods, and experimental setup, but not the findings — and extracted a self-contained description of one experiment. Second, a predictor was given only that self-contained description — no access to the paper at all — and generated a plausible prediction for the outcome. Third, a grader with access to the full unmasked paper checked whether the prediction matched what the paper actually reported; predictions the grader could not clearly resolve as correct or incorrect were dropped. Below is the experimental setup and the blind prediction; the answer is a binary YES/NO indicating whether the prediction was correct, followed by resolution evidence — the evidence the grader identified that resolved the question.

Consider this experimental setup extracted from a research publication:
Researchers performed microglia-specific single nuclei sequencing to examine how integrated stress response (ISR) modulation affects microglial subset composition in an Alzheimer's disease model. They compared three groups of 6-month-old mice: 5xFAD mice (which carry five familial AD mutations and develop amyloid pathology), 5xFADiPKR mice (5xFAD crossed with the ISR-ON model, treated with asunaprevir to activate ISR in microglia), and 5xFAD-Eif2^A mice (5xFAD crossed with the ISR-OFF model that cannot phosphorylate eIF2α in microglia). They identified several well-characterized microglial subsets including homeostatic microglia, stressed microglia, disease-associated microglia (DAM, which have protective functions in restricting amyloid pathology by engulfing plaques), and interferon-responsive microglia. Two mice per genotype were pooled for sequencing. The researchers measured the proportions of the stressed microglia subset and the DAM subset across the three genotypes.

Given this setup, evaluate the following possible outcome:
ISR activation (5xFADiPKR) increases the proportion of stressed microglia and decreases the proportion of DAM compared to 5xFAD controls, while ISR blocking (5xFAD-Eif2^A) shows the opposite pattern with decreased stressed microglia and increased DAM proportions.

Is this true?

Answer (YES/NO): YES